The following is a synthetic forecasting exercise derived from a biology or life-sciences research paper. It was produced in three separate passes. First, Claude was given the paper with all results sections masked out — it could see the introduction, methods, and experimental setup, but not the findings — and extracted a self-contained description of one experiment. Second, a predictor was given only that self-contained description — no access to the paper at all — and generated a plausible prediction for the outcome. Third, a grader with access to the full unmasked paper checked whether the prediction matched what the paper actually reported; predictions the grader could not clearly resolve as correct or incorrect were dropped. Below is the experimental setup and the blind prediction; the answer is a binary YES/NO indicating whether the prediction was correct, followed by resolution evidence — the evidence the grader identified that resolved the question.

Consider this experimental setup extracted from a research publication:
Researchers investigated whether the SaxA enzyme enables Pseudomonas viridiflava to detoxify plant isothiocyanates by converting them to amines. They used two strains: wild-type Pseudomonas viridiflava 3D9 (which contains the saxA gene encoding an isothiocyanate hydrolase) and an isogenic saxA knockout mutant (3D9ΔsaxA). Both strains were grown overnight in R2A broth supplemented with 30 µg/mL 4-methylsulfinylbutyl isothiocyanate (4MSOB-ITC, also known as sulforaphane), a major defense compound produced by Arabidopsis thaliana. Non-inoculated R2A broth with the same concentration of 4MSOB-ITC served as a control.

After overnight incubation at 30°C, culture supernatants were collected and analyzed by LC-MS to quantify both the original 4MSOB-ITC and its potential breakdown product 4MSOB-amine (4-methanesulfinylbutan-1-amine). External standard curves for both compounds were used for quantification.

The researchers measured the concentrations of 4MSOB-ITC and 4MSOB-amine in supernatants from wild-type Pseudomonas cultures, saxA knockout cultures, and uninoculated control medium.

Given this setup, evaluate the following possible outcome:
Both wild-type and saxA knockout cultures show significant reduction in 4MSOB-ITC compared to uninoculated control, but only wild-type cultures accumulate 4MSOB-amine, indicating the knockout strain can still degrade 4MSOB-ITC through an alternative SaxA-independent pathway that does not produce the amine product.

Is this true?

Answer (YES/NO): NO